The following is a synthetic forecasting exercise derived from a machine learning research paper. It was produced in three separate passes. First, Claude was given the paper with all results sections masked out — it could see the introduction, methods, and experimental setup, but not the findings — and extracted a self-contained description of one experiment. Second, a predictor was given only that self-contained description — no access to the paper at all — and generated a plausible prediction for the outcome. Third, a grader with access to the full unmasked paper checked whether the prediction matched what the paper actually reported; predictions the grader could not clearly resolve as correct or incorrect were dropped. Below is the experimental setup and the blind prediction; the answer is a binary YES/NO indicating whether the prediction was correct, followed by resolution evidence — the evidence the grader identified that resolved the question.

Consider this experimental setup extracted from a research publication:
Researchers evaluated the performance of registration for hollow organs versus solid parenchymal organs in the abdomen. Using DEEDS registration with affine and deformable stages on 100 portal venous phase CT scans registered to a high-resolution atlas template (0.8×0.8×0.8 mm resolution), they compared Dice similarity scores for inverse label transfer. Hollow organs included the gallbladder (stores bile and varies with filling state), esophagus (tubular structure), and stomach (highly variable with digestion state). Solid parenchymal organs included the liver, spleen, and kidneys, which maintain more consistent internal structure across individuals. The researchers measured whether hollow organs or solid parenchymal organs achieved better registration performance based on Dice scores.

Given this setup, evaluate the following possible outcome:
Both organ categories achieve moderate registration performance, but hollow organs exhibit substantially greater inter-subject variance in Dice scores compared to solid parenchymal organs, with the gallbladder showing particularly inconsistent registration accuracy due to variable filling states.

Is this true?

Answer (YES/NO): NO